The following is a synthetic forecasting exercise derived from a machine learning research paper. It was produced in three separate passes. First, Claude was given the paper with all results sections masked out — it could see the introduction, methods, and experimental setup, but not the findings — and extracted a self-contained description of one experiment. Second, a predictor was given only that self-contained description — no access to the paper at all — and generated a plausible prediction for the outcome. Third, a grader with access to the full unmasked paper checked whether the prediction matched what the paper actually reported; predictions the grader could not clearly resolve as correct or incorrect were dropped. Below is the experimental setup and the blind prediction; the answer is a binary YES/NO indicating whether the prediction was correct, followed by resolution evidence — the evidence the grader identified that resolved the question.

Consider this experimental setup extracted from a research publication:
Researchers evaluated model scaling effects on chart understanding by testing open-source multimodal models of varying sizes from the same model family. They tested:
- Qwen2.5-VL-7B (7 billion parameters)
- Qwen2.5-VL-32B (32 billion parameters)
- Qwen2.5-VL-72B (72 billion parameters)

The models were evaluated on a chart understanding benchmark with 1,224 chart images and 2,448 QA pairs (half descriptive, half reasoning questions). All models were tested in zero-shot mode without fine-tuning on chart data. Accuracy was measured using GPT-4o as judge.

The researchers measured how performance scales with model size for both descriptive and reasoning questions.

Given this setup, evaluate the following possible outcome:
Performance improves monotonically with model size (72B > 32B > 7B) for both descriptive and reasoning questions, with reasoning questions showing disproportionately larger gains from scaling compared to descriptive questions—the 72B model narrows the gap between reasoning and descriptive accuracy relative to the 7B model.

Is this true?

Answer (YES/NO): NO